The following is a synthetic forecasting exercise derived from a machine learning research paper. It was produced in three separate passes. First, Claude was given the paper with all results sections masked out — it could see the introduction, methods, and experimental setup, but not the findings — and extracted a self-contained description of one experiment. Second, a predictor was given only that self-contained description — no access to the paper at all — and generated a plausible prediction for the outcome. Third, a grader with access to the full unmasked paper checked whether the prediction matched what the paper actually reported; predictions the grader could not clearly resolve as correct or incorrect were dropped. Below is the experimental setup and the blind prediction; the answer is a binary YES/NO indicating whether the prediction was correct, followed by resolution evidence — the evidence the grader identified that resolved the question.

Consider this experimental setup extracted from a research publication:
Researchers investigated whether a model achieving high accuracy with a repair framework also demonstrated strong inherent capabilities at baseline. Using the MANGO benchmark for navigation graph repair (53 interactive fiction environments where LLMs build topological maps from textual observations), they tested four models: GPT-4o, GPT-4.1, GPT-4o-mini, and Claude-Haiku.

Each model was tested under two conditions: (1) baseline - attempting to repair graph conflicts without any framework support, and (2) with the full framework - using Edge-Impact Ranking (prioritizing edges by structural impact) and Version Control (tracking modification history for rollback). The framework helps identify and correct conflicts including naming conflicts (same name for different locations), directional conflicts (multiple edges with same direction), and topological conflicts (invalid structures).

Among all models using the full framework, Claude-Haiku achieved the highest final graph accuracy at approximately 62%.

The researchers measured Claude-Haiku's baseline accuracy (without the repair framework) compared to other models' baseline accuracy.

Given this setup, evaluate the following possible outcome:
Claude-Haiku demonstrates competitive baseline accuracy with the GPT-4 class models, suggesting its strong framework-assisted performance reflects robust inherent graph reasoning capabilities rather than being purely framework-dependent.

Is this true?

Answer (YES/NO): NO